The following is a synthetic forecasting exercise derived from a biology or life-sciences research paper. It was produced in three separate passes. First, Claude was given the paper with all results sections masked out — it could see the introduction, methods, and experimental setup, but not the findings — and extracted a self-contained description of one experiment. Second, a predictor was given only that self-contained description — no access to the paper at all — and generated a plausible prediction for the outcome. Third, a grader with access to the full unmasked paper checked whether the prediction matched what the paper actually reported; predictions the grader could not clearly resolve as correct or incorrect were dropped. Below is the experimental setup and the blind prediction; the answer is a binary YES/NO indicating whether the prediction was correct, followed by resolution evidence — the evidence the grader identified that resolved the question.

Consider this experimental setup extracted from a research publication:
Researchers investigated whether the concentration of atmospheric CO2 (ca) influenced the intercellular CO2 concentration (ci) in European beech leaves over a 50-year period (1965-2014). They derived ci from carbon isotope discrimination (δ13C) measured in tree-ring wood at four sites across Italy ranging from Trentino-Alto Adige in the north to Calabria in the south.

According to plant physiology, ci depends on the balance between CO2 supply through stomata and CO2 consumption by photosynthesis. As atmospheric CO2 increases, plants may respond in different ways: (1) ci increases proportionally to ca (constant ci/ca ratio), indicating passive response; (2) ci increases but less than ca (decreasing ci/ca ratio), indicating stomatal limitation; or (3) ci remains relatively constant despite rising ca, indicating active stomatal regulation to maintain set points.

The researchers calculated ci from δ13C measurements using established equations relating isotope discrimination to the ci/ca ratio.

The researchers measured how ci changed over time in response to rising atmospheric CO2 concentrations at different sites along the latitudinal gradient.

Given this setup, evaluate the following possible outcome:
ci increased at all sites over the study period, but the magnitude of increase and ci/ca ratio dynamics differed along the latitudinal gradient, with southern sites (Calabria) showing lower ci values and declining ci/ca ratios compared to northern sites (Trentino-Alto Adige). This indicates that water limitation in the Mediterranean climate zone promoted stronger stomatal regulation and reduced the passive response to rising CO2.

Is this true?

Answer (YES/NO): NO